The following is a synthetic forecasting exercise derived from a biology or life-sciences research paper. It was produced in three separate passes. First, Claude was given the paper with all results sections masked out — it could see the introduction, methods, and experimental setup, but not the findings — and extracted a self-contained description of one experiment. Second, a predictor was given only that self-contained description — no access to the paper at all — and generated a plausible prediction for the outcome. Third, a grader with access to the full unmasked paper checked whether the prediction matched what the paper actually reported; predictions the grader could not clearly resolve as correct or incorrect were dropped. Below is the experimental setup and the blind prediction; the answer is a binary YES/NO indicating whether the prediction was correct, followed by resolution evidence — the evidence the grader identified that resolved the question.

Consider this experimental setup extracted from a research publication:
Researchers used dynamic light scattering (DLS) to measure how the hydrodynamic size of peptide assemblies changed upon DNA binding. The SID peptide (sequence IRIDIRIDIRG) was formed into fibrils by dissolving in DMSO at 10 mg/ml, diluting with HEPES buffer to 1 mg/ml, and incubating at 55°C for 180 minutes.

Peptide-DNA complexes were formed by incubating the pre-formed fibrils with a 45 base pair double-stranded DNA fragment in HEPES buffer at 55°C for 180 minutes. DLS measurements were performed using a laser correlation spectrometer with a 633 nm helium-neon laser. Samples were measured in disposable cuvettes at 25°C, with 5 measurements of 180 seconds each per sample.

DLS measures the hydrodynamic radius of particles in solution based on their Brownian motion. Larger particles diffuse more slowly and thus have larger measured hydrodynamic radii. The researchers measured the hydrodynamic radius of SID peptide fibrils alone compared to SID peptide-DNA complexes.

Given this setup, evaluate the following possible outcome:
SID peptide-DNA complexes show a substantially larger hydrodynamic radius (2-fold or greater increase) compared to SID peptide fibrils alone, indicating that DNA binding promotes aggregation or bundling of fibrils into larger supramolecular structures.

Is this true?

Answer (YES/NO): NO